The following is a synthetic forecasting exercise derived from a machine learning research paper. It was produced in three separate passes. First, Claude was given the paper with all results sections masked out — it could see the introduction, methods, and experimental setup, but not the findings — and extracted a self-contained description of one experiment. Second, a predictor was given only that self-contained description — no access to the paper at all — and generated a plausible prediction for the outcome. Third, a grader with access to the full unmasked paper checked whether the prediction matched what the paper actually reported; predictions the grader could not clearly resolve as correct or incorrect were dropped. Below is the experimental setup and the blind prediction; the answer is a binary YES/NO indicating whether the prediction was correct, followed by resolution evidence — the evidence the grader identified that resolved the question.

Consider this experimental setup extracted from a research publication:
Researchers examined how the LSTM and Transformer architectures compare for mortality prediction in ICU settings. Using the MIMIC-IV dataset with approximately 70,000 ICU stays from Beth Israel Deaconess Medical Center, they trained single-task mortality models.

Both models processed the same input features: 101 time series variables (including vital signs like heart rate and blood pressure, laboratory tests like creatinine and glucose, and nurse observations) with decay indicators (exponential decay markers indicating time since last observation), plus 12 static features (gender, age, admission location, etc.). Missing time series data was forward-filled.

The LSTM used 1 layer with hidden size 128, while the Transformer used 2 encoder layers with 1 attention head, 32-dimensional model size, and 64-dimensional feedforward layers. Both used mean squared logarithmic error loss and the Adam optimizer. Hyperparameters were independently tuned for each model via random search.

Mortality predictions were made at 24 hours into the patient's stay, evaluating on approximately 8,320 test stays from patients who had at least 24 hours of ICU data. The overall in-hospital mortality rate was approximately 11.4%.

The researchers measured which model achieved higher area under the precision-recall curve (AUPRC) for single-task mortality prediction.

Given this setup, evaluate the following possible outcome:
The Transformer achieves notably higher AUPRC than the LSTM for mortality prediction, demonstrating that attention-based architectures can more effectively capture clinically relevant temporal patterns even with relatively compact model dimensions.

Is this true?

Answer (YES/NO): NO